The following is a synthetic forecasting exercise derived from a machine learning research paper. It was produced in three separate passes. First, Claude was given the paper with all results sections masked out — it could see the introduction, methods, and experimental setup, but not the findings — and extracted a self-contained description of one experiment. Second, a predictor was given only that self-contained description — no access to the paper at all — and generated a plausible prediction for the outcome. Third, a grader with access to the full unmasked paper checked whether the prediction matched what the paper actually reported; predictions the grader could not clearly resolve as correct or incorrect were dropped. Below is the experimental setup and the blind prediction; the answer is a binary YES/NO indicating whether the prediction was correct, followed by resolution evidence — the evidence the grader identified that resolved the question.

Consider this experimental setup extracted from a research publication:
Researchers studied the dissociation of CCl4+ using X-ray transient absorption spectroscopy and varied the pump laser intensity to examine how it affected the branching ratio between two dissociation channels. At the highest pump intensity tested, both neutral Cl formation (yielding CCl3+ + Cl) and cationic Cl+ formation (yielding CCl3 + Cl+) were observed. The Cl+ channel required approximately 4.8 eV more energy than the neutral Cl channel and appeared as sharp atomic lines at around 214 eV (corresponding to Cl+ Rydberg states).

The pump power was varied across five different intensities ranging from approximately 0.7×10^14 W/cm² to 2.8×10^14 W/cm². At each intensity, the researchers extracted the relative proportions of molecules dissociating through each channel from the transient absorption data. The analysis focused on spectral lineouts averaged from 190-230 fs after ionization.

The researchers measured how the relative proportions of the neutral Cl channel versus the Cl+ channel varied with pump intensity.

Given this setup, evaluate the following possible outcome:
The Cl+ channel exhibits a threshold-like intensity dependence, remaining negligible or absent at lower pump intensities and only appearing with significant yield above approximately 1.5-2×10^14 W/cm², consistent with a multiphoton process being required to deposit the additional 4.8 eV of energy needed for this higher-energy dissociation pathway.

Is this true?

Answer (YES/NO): NO